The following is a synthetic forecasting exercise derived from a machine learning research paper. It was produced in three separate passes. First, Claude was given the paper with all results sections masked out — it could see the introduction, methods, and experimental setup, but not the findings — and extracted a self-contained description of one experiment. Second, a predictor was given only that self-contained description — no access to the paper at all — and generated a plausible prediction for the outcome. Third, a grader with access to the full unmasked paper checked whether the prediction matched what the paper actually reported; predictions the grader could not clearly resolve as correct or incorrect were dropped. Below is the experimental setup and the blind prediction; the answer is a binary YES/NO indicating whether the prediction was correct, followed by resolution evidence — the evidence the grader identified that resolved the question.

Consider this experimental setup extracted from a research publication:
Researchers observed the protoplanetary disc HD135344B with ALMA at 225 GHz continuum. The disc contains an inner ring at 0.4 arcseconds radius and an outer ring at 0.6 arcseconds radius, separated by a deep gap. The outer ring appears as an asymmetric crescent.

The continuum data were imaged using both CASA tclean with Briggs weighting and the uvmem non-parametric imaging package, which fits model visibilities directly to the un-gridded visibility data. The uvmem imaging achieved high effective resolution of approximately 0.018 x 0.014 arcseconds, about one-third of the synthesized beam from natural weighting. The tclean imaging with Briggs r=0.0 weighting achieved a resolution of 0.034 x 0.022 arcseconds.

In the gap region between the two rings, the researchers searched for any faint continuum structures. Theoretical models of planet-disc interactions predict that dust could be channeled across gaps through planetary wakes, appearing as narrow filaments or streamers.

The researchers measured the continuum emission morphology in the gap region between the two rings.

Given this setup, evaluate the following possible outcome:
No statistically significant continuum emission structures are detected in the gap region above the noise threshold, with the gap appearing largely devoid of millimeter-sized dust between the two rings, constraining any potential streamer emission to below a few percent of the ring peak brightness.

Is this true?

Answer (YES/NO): NO